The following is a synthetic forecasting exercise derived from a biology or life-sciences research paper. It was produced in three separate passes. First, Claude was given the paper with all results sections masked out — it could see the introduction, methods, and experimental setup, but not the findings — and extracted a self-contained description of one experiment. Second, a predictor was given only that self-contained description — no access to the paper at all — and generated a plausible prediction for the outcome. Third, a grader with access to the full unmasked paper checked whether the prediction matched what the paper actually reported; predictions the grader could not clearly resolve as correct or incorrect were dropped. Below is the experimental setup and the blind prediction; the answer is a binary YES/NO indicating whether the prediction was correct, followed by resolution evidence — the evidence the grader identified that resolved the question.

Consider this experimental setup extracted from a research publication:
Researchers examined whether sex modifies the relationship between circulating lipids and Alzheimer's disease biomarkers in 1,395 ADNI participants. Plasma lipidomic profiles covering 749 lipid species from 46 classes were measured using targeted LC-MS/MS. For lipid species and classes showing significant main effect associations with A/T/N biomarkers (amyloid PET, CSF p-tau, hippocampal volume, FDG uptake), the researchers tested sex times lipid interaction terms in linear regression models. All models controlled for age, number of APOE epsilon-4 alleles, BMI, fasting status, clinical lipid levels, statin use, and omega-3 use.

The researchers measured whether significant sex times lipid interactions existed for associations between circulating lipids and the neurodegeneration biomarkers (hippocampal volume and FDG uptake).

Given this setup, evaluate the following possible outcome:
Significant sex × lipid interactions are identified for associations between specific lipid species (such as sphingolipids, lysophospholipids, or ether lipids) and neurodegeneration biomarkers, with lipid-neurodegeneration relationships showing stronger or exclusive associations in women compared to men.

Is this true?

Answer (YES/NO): NO